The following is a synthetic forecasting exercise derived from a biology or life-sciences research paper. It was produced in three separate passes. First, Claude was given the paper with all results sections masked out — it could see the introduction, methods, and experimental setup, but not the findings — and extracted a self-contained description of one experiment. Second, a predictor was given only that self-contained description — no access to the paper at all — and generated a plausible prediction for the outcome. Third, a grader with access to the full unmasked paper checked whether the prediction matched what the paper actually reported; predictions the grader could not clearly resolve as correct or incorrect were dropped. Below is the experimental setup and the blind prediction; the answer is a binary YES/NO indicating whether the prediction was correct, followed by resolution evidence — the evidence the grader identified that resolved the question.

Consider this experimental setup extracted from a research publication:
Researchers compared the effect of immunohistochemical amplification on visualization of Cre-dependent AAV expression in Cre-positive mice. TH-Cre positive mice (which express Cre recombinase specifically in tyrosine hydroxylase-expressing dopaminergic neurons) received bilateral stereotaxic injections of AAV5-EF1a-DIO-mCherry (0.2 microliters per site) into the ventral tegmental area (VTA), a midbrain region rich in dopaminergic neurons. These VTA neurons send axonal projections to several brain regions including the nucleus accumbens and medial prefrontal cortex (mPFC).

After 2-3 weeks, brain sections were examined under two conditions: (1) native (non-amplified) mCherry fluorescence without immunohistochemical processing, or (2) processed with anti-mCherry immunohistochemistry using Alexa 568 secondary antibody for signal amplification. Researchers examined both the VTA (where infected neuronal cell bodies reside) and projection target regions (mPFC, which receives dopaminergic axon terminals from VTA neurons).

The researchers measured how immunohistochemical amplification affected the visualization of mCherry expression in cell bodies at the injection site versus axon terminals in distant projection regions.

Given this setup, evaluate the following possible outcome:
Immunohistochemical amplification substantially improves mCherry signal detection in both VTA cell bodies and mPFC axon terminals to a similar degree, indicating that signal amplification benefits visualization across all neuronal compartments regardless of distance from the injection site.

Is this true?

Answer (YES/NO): NO